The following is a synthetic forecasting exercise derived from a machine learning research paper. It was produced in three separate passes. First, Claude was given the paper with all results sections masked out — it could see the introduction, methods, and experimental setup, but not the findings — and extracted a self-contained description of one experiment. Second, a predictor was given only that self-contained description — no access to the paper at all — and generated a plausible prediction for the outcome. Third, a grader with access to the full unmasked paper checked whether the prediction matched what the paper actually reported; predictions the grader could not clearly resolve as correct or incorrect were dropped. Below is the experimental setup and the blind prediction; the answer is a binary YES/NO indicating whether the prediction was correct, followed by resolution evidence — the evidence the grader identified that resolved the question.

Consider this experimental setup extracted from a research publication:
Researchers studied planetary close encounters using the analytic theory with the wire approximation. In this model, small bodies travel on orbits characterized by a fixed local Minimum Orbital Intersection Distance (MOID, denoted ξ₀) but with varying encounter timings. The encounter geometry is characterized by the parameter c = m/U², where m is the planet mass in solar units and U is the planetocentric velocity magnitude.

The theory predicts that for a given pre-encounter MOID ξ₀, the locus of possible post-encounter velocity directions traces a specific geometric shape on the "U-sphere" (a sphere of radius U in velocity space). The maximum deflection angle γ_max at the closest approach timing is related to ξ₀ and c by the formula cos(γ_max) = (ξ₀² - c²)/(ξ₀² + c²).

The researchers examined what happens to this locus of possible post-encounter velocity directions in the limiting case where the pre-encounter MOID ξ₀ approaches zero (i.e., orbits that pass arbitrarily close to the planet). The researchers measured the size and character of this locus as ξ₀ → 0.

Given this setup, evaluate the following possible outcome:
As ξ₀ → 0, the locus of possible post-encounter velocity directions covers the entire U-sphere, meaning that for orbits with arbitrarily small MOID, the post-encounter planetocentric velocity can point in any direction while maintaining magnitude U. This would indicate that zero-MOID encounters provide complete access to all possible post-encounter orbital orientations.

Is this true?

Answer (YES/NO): NO